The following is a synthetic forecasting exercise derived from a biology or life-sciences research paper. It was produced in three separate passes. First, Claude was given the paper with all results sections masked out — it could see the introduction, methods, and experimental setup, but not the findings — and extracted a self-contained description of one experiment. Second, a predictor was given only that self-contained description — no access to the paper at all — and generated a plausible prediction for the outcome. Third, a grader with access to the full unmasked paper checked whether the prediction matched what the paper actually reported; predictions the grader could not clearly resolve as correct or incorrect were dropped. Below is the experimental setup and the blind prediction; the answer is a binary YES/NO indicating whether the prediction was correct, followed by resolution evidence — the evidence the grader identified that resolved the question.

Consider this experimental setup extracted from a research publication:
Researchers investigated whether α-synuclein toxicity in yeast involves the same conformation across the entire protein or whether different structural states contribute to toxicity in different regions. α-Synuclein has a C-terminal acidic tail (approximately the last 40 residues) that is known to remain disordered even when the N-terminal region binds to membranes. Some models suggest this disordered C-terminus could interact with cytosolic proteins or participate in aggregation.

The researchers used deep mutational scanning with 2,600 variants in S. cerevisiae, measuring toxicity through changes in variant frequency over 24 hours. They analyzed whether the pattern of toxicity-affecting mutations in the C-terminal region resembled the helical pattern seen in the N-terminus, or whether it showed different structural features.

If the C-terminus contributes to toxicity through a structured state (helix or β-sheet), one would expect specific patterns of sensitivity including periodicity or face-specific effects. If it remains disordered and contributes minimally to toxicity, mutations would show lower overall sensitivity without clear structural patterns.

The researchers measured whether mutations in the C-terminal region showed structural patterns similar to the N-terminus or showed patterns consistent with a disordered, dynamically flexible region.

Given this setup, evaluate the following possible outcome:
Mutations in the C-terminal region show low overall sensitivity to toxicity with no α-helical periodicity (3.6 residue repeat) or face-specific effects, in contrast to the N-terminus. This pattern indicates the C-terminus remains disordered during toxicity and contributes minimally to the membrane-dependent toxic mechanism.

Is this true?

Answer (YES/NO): YES